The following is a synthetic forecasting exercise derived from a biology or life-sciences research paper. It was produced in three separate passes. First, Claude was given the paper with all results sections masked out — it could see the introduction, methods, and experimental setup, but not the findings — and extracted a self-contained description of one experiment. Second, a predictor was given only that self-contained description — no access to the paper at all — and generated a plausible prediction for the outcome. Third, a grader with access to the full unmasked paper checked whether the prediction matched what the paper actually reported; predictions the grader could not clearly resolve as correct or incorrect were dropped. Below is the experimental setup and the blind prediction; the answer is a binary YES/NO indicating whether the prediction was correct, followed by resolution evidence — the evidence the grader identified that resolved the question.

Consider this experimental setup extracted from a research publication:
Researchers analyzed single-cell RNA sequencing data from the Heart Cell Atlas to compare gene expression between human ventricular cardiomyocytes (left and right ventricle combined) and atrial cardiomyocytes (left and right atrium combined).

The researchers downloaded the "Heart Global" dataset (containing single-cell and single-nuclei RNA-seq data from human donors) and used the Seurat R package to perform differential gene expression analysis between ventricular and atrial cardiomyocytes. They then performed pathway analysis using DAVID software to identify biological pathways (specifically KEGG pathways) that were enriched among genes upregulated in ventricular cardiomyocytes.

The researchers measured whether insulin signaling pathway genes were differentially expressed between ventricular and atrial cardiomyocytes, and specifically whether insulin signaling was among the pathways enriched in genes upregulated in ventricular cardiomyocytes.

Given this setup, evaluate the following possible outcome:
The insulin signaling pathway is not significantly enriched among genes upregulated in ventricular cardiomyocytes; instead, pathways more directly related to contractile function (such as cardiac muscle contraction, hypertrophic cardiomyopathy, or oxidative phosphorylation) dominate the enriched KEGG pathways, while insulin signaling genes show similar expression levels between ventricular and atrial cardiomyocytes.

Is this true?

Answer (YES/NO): NO